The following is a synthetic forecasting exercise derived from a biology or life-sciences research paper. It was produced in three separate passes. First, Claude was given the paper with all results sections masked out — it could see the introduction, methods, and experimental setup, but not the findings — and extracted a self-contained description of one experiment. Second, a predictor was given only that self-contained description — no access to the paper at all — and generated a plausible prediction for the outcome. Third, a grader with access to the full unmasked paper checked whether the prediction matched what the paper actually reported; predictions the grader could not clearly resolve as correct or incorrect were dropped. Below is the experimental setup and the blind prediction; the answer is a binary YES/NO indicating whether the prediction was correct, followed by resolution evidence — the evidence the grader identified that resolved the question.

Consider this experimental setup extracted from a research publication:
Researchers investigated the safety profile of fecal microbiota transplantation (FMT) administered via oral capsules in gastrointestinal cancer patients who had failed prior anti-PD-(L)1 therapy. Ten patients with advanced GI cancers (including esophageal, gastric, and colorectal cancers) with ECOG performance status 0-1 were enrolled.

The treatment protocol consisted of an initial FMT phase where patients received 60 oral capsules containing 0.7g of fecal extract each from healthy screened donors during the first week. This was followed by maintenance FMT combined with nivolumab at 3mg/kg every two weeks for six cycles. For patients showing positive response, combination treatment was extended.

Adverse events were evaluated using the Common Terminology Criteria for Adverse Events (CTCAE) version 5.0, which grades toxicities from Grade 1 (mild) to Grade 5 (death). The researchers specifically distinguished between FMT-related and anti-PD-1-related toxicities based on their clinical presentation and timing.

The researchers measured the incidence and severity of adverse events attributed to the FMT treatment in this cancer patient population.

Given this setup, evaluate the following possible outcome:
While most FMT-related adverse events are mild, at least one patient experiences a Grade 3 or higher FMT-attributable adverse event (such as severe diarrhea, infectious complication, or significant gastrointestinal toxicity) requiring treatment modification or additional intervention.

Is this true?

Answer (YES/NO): NO